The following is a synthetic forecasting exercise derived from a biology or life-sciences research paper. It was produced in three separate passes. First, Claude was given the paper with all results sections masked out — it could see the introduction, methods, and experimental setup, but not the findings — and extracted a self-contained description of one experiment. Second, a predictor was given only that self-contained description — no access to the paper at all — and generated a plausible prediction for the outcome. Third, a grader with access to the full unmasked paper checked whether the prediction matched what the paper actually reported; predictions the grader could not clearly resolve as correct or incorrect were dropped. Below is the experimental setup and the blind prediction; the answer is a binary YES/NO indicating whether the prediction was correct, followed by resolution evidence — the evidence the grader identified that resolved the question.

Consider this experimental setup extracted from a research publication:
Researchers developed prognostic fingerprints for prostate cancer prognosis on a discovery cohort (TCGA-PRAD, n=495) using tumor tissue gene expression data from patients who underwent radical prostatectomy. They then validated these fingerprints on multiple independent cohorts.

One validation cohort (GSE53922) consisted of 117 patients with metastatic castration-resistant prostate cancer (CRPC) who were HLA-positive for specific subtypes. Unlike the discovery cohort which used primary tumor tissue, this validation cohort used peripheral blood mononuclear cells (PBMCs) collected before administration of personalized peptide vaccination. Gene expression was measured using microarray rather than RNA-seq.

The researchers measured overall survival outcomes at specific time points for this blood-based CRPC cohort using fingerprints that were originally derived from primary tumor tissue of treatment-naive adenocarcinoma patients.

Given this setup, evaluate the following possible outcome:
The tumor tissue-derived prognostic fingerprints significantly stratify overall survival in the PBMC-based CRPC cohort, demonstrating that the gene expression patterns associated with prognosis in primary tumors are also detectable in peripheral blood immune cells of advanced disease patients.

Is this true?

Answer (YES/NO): YES